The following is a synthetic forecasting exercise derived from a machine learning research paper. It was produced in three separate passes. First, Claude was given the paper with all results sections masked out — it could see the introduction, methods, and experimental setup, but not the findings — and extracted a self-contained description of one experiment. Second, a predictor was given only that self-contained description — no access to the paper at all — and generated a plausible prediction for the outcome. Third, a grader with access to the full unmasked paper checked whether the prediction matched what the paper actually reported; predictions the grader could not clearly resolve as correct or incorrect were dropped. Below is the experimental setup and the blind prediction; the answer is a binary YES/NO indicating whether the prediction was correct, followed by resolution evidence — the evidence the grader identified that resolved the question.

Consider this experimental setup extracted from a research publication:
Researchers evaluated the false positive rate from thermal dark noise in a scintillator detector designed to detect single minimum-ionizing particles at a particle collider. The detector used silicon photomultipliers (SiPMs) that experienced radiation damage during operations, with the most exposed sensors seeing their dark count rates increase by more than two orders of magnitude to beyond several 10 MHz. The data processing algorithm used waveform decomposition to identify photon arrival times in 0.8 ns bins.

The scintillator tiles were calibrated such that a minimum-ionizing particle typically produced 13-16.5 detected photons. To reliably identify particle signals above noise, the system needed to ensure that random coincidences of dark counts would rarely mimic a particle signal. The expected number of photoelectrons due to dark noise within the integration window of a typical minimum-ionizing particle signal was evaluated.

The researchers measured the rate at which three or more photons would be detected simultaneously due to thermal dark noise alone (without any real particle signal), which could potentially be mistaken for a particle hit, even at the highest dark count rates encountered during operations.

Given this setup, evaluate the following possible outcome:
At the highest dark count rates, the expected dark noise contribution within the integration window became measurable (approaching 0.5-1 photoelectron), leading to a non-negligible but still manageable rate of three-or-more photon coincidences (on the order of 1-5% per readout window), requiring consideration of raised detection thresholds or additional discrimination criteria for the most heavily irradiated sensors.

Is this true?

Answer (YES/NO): NO